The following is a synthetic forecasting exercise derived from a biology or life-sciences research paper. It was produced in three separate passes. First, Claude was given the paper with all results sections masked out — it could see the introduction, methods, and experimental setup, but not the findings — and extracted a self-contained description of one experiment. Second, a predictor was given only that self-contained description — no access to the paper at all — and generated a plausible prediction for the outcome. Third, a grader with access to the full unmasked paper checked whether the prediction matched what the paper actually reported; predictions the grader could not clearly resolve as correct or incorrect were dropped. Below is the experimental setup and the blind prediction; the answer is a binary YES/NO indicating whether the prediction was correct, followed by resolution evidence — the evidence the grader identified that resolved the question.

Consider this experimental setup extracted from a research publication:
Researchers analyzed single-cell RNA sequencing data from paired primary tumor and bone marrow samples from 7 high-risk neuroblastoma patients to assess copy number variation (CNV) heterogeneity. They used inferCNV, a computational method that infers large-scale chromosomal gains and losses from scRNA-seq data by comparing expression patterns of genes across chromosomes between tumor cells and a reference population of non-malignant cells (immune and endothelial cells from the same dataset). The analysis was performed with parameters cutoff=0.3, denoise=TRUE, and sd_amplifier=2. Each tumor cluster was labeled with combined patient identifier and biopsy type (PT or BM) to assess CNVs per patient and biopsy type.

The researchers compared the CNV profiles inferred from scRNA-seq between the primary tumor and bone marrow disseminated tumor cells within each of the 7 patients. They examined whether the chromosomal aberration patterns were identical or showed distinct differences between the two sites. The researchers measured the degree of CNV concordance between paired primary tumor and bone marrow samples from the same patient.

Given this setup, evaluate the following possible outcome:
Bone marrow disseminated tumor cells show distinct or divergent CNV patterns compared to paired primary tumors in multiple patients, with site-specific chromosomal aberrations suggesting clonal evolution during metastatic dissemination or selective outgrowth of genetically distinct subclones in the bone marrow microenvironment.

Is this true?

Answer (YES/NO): YES